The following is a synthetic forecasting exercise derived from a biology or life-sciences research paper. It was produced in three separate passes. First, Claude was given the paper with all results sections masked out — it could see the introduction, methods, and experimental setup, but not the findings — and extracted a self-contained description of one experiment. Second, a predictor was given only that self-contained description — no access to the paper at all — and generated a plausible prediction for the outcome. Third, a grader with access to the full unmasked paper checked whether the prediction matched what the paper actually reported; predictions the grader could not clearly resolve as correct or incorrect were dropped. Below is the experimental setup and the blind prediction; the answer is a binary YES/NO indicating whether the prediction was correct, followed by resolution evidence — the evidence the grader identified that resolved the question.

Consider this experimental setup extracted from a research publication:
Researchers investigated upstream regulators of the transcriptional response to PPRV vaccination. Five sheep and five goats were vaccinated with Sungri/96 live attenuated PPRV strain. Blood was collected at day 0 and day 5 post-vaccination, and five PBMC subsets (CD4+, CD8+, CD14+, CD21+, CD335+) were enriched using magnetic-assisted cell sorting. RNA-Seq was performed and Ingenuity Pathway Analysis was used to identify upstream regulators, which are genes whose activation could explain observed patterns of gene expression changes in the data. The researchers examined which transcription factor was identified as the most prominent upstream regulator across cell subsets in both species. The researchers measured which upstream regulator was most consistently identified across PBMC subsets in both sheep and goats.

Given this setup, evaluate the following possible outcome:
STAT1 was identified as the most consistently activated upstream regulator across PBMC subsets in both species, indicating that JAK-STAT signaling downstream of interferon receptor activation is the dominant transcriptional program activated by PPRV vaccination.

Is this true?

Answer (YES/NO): NO